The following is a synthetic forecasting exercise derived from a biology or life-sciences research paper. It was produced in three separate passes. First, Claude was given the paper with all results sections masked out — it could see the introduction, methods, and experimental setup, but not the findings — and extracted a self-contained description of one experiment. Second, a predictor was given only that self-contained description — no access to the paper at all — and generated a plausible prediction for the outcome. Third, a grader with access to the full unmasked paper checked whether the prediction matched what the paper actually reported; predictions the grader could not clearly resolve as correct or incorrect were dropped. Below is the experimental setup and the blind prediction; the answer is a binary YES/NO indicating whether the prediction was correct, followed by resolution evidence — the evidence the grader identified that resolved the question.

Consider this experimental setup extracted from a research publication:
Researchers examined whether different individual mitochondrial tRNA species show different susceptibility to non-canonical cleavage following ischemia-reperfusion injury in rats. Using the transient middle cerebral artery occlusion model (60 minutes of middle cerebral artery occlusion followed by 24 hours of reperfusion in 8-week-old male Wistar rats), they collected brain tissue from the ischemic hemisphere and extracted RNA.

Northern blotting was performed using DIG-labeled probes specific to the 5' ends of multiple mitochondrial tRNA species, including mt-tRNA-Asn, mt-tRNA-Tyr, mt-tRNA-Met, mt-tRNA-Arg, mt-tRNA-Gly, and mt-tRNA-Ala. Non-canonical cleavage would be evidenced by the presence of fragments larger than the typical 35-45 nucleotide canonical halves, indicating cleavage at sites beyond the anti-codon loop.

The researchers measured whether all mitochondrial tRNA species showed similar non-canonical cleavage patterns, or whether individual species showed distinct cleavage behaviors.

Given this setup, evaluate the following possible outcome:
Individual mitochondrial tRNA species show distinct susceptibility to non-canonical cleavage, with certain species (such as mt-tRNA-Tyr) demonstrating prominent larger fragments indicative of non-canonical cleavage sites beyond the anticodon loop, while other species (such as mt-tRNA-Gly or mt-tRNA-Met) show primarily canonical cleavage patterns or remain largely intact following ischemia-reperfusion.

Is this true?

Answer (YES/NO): YES